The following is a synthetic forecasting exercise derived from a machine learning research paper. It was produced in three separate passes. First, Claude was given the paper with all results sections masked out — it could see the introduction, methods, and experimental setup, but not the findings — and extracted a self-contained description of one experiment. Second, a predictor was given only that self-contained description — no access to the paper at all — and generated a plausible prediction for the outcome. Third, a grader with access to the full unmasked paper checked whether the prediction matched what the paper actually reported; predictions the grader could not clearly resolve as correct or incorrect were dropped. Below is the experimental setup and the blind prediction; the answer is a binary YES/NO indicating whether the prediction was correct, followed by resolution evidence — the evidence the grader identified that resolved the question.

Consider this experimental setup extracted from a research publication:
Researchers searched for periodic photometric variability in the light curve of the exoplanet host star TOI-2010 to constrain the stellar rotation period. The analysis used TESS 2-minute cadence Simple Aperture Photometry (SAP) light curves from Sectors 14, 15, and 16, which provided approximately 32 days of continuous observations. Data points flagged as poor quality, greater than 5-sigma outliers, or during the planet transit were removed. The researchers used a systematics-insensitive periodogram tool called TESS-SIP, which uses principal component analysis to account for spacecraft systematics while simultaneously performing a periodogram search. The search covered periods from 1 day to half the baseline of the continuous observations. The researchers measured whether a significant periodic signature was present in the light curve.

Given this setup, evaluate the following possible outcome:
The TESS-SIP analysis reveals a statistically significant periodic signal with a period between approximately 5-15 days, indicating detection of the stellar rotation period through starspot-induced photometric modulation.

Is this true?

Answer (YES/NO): NO